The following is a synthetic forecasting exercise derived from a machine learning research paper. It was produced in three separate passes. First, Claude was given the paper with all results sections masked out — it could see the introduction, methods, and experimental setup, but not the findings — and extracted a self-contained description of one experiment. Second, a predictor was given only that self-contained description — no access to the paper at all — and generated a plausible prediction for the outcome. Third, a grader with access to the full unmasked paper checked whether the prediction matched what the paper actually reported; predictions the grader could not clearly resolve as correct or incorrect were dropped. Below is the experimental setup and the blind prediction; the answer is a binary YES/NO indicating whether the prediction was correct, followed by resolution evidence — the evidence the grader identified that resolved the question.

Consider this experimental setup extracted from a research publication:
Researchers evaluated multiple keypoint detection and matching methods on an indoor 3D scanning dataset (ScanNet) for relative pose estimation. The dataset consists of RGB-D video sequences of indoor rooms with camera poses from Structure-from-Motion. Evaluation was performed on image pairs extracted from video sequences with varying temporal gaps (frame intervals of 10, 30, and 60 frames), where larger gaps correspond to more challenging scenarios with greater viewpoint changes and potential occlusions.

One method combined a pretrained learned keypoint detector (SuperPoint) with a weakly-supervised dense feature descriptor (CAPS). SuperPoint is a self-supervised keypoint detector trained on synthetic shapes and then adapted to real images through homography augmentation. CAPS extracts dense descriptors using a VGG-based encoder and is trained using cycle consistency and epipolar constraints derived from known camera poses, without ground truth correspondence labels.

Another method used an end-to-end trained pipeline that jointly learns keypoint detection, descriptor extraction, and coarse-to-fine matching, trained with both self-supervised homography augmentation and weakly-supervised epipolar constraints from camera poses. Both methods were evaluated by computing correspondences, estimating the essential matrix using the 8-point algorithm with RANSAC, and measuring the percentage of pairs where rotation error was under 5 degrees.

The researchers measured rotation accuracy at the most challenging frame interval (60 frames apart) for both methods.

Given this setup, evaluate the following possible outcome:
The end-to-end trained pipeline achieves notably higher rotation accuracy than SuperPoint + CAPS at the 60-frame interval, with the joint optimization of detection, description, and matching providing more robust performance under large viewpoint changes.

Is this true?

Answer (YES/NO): NO